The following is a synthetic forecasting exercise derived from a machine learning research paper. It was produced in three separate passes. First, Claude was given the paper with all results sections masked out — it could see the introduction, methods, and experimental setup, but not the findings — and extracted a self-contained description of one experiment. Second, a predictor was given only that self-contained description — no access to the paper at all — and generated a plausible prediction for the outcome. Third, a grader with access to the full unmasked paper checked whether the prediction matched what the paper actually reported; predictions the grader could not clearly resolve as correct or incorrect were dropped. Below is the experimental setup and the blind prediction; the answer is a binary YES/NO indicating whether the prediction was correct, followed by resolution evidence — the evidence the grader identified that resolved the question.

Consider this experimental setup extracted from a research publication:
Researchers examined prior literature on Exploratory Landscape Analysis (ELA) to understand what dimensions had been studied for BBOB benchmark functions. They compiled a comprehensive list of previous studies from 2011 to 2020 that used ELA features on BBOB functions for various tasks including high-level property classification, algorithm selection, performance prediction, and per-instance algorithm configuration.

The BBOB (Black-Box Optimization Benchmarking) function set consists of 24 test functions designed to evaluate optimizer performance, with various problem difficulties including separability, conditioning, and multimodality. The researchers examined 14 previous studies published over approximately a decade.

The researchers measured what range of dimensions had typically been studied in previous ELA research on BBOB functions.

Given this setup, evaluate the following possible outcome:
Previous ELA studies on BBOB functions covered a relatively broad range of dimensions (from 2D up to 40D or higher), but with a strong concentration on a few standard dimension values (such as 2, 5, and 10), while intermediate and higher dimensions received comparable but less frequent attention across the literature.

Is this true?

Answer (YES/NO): NO